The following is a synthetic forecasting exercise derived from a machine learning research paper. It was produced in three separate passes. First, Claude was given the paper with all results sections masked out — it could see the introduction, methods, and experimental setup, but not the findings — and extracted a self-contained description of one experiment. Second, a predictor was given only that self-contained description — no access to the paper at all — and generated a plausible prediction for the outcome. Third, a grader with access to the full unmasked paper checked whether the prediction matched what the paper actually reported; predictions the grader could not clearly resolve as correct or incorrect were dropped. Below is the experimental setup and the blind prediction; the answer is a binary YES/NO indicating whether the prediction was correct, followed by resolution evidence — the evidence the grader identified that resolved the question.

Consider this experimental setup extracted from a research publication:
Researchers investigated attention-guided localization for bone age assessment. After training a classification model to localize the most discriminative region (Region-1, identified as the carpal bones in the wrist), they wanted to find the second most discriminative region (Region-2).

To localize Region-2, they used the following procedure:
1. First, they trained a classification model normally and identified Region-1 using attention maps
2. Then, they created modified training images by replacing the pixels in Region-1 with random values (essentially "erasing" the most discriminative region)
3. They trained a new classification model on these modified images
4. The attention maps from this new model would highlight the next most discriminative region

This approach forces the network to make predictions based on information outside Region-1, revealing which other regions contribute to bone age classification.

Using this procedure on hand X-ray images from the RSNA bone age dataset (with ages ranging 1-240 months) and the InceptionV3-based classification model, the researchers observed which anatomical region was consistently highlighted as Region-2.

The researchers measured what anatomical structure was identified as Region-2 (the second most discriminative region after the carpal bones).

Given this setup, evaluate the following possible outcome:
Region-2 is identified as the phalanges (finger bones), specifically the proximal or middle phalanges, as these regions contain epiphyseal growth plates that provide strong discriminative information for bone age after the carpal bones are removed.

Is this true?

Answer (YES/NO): NO